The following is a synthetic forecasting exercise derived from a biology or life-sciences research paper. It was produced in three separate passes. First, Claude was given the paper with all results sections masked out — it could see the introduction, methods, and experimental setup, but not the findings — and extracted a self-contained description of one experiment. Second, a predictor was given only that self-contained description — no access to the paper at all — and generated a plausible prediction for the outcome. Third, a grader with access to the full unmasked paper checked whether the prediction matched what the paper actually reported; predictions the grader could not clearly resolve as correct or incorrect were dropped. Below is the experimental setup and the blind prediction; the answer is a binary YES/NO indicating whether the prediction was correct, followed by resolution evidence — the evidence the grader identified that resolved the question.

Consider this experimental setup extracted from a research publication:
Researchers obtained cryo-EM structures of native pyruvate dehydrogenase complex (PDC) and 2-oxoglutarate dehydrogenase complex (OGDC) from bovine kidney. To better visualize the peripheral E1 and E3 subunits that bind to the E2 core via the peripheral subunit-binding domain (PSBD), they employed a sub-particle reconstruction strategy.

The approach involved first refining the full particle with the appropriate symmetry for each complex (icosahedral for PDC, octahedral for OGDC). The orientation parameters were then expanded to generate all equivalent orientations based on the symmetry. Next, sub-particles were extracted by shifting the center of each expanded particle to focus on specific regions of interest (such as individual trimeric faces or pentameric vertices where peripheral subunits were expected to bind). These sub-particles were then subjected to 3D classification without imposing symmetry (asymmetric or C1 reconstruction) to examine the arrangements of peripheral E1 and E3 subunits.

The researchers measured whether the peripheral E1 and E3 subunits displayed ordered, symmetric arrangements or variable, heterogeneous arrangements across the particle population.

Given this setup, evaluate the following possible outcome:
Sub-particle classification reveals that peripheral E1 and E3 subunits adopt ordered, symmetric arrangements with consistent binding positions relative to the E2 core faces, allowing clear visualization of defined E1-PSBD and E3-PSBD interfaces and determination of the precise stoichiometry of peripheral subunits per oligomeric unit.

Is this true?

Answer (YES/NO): NO